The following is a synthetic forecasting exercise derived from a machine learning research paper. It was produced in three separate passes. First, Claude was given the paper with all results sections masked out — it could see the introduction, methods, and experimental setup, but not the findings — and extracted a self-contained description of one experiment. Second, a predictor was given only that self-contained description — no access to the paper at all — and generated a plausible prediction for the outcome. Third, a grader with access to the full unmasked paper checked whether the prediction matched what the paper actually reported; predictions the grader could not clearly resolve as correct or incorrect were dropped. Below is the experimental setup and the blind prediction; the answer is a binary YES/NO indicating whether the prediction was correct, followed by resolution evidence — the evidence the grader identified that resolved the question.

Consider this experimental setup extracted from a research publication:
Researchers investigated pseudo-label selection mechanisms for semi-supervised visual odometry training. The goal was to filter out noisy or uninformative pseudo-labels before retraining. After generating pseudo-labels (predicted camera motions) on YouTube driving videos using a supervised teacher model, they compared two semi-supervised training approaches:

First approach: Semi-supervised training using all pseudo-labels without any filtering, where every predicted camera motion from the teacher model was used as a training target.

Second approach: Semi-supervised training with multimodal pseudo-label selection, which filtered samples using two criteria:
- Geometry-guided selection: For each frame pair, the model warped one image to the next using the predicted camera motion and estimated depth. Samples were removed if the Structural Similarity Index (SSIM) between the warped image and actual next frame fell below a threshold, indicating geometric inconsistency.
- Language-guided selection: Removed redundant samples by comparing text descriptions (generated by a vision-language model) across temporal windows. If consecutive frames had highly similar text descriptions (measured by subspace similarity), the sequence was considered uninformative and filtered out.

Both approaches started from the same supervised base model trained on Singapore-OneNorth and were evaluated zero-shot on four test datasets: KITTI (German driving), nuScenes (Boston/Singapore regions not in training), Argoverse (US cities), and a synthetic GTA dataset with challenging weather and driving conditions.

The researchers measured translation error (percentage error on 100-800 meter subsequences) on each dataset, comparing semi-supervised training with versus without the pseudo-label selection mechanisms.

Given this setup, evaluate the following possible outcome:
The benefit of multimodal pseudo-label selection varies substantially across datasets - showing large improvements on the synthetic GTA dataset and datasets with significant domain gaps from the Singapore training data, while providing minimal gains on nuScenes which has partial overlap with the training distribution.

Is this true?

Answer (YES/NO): NO